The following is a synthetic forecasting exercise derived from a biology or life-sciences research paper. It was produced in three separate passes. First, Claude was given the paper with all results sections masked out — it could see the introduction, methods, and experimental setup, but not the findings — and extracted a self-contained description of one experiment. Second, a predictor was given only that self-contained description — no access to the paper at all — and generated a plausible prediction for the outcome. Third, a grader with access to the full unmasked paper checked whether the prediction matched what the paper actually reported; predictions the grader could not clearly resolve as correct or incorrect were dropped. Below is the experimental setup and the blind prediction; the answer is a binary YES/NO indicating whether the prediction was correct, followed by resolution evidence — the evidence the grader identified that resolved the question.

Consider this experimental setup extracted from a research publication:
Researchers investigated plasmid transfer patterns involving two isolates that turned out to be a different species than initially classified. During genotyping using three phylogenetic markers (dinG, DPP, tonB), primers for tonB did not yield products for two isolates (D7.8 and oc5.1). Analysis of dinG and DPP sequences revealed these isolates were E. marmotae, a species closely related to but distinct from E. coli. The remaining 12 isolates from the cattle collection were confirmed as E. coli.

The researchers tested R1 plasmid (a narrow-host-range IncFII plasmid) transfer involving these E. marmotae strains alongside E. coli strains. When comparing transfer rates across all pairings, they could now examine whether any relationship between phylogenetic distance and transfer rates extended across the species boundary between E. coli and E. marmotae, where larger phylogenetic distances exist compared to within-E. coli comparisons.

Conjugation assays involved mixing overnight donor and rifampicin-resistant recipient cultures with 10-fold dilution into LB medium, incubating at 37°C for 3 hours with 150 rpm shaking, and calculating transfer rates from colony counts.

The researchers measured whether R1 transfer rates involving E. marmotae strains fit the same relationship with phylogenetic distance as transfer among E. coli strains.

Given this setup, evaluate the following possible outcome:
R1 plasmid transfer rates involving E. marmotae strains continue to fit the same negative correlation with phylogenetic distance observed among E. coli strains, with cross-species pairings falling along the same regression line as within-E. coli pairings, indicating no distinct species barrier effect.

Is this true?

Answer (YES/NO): NO